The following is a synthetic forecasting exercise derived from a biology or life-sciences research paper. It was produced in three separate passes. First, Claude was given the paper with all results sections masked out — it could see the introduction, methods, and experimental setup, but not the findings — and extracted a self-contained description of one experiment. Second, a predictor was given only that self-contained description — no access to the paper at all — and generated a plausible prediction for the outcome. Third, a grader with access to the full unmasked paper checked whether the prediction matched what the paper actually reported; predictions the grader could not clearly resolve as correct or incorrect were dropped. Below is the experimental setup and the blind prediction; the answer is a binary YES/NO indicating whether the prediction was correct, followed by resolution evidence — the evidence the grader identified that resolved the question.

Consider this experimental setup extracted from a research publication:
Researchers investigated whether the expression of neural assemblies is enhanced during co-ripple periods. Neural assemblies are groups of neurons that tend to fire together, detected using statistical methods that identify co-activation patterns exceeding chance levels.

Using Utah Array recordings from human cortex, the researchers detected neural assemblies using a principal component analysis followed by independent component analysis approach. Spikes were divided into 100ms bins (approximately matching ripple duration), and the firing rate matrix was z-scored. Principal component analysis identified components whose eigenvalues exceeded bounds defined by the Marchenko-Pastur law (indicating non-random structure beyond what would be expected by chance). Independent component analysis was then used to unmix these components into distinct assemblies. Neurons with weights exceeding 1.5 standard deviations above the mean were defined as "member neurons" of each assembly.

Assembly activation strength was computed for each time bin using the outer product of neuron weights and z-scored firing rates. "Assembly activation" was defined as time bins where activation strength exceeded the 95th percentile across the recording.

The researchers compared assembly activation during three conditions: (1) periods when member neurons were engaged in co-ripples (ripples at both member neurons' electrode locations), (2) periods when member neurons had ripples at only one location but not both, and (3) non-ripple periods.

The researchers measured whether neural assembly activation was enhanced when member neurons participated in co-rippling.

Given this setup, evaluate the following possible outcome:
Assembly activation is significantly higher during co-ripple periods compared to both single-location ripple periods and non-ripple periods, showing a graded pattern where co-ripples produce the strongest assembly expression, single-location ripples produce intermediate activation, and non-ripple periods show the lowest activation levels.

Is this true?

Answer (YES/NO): NO